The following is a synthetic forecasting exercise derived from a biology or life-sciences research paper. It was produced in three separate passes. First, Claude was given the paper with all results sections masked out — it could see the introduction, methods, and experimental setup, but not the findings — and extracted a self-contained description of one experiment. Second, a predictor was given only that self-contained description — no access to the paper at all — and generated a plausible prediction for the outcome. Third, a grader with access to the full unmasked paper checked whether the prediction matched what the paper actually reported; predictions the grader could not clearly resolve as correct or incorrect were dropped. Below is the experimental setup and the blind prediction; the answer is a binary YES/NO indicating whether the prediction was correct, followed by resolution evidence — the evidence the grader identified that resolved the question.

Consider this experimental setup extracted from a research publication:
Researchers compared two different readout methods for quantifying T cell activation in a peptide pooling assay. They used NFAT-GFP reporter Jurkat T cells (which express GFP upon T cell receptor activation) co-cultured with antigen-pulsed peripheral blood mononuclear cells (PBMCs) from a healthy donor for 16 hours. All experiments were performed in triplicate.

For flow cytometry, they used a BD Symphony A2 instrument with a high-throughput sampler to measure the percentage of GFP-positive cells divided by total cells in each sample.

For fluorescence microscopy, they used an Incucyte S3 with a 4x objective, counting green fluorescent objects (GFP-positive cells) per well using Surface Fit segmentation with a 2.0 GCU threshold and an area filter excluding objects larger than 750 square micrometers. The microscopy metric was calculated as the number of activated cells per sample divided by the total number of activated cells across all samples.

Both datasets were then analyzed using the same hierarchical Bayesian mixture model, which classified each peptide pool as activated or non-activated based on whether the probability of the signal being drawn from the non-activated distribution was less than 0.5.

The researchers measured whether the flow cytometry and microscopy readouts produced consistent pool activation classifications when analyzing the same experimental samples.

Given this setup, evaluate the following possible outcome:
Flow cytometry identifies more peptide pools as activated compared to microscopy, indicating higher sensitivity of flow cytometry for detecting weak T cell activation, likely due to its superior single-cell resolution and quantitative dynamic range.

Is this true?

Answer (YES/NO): NO